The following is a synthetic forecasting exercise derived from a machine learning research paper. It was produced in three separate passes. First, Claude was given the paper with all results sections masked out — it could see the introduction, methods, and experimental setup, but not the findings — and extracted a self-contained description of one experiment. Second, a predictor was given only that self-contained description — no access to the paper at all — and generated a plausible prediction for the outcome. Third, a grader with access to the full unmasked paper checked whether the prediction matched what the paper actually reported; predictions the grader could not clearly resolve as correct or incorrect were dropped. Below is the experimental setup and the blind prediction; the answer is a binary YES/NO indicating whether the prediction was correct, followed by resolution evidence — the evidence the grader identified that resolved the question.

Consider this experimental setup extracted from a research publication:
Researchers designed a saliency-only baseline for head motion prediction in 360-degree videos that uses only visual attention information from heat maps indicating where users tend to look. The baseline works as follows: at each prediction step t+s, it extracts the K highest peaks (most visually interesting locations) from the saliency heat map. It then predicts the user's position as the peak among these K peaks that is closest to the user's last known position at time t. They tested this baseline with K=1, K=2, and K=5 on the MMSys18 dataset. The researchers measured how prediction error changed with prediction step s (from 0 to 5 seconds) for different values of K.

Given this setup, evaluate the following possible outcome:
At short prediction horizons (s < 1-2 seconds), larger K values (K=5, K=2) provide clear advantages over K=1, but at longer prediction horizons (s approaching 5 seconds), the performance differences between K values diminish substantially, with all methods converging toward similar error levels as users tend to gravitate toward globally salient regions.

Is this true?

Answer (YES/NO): NO